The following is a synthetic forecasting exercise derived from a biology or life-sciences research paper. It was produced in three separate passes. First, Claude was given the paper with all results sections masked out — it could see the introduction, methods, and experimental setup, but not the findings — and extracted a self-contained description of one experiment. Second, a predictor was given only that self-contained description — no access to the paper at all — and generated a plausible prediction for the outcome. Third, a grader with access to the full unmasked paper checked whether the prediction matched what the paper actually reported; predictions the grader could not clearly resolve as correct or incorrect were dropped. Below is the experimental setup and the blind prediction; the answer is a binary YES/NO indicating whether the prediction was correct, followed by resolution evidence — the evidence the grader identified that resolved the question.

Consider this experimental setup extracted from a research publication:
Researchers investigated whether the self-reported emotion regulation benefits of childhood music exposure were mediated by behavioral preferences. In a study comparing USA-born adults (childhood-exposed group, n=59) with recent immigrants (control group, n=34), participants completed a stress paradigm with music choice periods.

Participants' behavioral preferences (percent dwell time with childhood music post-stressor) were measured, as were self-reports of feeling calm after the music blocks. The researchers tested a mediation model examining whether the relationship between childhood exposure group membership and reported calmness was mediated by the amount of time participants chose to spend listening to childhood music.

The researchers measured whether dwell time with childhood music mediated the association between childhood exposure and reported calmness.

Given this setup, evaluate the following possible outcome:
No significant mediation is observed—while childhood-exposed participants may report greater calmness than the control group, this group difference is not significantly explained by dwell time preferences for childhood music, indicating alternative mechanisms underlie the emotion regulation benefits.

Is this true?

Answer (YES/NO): NO